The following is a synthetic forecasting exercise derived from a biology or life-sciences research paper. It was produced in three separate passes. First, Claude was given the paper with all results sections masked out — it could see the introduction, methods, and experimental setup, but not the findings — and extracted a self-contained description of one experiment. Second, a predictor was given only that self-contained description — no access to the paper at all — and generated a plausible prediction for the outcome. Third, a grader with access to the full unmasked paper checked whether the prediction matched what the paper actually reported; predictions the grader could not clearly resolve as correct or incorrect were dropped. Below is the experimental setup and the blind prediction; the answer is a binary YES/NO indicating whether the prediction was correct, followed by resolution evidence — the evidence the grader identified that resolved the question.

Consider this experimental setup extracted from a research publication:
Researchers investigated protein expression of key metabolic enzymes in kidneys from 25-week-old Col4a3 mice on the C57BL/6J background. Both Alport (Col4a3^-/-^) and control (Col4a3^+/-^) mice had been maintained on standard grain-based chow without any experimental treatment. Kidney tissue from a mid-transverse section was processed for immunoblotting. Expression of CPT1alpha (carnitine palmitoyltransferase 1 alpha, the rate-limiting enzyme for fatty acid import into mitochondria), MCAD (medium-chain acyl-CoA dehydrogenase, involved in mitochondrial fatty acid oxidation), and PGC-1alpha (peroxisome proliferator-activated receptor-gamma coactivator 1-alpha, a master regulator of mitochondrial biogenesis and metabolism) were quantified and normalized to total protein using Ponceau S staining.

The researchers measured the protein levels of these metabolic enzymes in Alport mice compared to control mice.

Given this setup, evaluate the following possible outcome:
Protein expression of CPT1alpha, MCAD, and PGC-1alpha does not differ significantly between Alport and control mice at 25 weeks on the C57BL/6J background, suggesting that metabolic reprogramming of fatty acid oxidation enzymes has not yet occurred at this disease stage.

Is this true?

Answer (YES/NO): NO